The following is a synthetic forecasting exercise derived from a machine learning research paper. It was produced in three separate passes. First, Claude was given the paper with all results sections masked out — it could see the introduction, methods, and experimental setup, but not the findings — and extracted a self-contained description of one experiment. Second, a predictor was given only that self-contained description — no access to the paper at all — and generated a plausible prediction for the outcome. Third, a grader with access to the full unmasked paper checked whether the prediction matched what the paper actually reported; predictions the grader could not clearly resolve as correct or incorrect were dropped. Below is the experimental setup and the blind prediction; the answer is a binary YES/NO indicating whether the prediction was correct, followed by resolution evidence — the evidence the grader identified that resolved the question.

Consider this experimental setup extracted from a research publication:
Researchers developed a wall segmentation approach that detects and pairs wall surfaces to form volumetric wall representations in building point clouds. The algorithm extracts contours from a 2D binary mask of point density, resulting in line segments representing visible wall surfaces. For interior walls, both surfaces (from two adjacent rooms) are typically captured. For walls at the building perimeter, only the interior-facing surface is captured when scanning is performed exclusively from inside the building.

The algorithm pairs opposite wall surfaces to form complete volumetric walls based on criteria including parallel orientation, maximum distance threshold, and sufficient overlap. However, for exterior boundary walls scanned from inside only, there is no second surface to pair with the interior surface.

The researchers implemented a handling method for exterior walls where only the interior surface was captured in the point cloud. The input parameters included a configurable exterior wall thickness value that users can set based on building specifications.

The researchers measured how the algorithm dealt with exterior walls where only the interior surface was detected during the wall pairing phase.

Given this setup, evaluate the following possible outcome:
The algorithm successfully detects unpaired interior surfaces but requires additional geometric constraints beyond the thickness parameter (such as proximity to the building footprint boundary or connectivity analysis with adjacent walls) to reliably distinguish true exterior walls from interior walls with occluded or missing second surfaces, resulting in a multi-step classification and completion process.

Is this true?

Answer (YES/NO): NO